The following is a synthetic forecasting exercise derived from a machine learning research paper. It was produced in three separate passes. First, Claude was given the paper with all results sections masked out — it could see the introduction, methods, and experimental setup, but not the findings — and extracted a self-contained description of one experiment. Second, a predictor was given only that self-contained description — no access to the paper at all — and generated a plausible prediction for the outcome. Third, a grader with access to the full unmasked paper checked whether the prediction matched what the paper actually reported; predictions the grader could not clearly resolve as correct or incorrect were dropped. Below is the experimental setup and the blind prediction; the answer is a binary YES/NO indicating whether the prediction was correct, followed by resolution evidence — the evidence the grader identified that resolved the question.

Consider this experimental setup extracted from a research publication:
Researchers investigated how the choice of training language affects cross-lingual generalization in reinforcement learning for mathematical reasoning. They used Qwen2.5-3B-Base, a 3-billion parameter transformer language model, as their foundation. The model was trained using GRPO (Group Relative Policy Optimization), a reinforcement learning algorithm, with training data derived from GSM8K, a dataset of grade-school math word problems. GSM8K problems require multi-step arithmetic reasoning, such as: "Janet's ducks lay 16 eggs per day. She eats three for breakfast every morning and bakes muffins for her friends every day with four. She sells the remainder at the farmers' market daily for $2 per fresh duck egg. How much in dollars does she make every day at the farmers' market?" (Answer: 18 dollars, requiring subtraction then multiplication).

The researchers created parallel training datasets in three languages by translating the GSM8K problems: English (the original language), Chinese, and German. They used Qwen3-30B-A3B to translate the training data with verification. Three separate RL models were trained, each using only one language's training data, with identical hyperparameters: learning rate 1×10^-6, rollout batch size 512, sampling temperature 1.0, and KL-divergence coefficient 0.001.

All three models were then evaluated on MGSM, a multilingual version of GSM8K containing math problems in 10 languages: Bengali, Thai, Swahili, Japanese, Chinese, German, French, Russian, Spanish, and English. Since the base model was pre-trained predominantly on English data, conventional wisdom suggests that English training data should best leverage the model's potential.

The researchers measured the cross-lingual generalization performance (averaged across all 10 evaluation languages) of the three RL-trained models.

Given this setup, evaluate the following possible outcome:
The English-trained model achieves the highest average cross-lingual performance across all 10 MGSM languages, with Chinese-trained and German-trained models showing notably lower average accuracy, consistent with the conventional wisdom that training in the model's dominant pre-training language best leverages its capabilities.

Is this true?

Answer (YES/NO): NO